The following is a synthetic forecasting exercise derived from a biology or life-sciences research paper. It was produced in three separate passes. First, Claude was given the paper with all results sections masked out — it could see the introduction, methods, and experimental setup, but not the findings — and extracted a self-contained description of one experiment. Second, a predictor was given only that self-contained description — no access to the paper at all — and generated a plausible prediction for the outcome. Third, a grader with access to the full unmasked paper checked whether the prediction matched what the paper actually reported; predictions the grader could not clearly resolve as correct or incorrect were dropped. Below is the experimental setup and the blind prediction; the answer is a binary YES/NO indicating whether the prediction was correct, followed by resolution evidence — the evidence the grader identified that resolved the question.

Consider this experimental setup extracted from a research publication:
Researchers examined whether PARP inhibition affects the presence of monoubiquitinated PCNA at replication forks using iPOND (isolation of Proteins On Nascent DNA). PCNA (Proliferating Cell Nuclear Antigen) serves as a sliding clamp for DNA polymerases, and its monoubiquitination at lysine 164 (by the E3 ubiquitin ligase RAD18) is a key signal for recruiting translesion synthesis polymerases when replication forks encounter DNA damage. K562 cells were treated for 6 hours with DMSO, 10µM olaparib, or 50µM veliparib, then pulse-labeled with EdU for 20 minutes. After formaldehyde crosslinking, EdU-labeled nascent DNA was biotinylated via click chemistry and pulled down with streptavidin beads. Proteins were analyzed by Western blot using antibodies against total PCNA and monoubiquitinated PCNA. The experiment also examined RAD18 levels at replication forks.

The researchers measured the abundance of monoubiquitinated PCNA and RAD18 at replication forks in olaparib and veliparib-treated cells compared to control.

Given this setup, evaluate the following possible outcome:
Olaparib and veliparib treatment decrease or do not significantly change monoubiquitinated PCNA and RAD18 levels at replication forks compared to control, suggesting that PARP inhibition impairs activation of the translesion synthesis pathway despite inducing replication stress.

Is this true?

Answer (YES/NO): YES